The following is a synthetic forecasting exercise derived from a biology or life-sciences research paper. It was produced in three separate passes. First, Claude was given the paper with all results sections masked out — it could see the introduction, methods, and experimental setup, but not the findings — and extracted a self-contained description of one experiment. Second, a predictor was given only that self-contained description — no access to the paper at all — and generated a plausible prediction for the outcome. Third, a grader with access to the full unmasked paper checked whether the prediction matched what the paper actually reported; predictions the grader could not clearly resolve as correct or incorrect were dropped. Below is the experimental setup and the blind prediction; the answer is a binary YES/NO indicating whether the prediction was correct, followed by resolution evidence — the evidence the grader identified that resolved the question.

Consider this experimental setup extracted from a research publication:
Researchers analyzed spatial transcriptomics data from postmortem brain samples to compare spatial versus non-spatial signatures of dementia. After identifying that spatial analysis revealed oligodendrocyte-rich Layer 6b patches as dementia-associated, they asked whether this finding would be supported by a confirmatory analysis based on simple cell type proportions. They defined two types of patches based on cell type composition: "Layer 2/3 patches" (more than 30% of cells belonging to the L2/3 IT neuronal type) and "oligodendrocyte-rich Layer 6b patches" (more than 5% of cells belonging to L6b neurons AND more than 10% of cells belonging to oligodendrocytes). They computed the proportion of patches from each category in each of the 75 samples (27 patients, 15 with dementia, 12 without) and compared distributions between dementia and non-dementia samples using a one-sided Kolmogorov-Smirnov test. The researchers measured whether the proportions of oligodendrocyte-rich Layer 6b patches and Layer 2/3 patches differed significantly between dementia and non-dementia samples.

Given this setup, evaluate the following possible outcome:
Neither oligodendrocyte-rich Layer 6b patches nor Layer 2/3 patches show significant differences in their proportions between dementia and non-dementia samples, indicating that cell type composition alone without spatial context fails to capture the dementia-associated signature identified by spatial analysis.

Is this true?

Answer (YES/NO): NO